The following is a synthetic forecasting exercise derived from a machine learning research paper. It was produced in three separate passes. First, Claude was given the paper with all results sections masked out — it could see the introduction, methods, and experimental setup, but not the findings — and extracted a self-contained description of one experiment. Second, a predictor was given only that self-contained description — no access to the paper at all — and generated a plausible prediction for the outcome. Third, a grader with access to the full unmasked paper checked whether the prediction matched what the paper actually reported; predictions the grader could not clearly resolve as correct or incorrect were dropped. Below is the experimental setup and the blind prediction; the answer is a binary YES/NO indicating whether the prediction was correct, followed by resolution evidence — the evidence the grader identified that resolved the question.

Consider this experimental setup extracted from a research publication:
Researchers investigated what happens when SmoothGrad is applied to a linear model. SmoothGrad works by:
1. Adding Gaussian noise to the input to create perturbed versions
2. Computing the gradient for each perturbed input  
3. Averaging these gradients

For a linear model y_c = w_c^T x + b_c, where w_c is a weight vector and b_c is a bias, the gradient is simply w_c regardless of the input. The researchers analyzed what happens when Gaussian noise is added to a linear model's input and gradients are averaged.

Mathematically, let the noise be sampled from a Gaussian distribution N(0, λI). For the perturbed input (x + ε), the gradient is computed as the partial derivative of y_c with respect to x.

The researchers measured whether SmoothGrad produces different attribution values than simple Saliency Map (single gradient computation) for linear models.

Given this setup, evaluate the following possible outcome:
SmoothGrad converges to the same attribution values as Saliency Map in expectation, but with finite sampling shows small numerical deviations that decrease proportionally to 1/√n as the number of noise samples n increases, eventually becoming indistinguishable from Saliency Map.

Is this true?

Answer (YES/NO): NO